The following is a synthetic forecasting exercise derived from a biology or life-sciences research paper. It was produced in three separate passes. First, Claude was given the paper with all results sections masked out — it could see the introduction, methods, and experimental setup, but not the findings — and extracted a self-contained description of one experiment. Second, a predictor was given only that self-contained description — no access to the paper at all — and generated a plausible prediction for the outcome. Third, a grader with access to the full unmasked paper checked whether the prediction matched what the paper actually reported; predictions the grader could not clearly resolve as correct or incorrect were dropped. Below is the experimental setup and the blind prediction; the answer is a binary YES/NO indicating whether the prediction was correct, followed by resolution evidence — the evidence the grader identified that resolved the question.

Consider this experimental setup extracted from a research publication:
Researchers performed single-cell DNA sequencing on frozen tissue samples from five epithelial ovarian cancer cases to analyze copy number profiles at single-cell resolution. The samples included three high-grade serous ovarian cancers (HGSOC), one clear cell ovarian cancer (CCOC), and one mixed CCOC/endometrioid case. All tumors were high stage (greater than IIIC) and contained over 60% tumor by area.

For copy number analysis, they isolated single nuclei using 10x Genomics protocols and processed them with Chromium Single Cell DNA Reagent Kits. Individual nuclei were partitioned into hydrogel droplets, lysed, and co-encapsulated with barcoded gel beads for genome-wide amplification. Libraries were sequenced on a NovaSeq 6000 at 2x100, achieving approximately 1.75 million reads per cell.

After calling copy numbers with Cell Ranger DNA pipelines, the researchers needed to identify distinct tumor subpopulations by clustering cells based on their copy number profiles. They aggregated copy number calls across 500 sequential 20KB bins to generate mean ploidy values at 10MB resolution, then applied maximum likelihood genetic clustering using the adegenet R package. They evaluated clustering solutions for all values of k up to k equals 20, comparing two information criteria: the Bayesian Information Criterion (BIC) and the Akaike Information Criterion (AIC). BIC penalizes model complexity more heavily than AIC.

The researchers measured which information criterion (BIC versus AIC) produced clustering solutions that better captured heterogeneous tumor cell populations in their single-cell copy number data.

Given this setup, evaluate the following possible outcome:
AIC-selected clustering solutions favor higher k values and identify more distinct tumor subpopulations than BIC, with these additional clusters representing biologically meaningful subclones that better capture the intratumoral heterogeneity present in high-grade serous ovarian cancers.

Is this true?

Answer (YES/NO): YES